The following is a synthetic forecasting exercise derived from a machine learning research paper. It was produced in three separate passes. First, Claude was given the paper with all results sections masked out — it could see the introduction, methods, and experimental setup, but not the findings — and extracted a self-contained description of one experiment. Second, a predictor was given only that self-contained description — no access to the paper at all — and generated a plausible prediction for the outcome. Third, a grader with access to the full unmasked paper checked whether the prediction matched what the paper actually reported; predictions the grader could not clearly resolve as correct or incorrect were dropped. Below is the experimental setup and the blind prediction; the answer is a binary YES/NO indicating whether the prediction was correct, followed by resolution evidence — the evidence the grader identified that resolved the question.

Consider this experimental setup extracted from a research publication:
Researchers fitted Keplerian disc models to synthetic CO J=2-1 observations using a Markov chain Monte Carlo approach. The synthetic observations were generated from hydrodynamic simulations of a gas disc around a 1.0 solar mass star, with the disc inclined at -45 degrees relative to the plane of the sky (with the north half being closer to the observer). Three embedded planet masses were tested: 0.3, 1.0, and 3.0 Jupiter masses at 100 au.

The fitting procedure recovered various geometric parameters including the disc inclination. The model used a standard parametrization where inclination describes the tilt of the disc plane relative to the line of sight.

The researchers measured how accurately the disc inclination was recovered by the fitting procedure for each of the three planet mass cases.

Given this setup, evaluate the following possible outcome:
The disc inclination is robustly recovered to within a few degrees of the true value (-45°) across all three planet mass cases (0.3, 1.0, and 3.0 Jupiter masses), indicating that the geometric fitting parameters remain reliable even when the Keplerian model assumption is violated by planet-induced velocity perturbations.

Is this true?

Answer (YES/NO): YES